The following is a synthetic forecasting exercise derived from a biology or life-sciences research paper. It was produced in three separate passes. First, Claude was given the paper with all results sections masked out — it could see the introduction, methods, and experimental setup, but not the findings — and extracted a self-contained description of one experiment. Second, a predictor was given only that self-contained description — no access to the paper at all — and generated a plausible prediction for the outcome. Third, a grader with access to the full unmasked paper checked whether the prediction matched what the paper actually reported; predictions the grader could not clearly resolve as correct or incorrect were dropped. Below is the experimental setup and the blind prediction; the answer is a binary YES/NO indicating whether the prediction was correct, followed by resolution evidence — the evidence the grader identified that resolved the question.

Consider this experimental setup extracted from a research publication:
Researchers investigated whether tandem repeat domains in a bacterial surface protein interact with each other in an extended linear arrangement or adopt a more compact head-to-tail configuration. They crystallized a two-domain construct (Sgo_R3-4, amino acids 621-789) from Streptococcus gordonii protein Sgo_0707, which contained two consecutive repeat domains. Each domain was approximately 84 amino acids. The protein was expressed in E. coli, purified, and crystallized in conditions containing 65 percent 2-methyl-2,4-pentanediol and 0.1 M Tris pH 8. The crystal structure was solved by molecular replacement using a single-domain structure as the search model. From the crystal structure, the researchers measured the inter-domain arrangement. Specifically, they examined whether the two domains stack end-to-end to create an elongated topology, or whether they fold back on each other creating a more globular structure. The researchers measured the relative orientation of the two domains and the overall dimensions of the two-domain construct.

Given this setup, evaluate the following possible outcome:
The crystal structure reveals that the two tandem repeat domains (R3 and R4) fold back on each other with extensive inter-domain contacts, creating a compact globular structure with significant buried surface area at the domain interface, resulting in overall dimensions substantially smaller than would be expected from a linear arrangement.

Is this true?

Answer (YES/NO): NO